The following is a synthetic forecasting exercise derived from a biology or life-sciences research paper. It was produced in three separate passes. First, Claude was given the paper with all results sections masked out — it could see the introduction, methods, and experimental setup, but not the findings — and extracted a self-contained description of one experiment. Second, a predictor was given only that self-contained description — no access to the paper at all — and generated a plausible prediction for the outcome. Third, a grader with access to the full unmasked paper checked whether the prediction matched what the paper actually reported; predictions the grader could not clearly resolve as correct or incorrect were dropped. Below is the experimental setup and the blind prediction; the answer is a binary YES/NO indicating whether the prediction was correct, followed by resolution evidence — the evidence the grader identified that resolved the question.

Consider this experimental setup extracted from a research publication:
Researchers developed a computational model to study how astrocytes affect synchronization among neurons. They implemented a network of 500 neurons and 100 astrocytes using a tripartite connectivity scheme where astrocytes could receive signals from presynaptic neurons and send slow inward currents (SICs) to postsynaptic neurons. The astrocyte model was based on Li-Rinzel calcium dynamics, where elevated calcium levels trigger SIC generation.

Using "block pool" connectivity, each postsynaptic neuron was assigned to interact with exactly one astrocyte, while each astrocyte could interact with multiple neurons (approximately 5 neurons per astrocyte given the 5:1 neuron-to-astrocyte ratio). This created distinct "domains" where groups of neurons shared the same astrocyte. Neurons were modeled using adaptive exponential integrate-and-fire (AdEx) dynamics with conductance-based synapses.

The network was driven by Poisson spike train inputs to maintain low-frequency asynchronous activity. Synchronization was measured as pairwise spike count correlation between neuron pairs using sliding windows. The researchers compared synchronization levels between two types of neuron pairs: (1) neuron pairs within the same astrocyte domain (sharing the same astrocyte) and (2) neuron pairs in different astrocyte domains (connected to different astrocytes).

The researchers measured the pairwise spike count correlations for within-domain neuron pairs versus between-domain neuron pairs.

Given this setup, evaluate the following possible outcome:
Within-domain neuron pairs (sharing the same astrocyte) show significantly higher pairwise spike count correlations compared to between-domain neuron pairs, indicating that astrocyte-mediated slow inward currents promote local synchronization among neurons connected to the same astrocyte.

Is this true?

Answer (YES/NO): YES